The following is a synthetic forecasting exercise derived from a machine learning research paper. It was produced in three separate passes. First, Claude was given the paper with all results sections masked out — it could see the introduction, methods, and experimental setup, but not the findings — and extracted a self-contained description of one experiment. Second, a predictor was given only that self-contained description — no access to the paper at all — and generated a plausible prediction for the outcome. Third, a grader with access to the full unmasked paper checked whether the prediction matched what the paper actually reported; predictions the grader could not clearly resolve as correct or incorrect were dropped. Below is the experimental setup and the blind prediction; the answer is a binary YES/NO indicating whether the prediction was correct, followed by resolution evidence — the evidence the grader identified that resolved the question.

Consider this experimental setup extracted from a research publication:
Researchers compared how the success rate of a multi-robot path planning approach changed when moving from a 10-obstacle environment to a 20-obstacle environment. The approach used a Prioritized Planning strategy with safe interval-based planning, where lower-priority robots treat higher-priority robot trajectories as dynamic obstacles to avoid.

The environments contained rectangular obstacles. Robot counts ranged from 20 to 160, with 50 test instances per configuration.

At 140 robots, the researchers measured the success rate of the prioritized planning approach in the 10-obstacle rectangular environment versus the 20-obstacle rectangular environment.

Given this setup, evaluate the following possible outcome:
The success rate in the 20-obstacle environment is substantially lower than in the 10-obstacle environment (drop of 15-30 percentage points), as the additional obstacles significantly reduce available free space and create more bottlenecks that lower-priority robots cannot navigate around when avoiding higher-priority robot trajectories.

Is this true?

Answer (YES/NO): NO